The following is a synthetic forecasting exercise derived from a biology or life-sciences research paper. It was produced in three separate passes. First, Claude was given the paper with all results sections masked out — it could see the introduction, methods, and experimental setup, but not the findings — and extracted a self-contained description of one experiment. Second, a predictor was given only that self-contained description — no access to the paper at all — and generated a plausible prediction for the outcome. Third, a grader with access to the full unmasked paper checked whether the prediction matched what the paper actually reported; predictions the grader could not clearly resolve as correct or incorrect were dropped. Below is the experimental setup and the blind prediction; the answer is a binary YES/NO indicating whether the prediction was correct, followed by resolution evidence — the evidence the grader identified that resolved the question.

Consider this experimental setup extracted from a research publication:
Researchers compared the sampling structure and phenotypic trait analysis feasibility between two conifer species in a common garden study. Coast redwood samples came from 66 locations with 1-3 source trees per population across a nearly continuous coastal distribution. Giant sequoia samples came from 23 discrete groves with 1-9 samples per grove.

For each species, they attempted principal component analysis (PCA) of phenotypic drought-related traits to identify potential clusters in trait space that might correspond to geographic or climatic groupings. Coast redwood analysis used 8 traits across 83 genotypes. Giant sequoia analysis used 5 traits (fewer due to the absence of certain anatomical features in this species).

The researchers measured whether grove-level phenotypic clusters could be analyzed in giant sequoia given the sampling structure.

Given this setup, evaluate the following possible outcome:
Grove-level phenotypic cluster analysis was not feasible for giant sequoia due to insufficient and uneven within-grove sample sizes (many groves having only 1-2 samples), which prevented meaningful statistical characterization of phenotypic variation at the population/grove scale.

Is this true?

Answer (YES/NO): YES